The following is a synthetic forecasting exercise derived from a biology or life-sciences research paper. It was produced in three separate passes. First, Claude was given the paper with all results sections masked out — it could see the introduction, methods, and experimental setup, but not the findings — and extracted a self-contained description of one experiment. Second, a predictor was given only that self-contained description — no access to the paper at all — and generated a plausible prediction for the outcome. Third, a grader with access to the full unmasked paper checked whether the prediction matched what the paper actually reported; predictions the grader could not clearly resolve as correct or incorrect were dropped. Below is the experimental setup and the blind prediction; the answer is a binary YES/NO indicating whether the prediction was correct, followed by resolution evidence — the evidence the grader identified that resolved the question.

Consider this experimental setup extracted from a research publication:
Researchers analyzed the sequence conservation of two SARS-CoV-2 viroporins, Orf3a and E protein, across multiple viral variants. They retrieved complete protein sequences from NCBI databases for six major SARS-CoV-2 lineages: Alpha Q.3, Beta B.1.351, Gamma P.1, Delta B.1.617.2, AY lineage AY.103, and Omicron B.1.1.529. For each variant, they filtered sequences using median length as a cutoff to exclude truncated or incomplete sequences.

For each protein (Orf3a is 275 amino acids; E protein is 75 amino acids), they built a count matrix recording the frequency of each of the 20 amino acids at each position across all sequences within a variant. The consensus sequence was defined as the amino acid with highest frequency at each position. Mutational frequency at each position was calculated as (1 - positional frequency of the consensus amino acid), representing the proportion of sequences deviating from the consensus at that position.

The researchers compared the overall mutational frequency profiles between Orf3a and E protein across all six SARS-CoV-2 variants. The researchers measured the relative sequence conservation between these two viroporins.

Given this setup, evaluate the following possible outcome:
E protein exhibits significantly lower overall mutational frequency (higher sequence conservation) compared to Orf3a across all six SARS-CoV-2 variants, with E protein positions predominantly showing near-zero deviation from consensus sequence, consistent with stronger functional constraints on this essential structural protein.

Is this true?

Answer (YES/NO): YES